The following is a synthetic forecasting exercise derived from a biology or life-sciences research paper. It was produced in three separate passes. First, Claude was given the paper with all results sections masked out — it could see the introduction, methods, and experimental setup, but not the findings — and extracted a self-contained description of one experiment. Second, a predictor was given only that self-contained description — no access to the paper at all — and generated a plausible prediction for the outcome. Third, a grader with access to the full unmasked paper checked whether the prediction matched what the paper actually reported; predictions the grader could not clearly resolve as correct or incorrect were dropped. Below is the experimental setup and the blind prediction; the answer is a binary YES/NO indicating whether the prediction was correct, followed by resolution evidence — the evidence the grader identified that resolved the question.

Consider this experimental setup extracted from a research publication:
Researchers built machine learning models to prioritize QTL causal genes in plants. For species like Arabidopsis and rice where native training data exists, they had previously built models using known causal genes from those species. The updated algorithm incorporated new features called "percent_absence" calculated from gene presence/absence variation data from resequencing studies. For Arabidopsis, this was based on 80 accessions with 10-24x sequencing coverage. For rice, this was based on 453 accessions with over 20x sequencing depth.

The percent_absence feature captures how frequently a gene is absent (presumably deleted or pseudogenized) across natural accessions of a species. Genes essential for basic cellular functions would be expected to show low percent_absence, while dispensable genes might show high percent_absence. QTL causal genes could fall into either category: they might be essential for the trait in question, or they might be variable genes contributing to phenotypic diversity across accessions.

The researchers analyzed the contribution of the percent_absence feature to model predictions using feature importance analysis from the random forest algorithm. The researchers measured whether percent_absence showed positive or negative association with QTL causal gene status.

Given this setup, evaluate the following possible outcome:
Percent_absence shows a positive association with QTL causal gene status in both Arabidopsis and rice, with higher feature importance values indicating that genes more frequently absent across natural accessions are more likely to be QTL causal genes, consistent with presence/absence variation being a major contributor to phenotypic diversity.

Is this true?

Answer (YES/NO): NO